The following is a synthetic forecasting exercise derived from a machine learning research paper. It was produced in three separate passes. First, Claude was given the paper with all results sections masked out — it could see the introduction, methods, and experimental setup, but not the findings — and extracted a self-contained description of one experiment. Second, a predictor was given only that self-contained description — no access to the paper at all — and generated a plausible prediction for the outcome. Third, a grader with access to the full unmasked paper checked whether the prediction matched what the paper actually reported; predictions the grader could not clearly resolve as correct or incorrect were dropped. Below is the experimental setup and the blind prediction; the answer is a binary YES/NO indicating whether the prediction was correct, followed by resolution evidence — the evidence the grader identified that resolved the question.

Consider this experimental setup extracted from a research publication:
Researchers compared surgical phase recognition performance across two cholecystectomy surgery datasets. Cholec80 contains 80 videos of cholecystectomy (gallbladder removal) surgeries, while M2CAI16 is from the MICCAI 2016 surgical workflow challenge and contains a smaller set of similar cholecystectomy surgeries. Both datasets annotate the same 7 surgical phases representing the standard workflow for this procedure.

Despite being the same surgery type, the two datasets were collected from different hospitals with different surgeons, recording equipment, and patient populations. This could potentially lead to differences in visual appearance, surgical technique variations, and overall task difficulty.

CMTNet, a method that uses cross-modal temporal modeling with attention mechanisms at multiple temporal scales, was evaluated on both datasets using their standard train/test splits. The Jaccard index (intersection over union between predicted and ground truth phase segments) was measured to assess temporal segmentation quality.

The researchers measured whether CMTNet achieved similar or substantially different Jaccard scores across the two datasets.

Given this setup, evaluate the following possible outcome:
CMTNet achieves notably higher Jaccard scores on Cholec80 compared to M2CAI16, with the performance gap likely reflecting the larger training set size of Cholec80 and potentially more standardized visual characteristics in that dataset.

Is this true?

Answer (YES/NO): YES